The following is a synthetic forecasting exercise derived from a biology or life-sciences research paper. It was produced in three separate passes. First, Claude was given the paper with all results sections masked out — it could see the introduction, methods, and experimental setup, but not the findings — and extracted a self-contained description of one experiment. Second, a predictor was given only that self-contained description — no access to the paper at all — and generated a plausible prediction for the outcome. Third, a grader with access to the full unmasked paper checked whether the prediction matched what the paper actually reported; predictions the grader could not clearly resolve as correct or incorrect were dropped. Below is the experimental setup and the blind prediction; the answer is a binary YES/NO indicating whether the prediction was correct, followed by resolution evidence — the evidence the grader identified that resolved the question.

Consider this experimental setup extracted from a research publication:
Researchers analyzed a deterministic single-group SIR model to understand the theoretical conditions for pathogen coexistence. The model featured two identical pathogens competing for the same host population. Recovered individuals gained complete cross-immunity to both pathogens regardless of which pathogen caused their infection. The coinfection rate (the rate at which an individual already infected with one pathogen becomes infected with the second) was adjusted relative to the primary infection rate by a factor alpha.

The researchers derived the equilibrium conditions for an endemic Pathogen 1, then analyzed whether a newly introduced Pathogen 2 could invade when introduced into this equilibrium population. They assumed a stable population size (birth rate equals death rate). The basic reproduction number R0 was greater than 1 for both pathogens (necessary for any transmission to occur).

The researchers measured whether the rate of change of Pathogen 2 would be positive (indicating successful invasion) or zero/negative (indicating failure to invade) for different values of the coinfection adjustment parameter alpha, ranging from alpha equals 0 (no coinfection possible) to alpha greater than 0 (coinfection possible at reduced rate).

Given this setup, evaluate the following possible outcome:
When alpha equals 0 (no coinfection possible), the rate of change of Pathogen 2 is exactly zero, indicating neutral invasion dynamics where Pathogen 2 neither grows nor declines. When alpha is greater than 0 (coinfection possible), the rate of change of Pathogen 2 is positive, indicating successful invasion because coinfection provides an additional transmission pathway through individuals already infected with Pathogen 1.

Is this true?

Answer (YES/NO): YES